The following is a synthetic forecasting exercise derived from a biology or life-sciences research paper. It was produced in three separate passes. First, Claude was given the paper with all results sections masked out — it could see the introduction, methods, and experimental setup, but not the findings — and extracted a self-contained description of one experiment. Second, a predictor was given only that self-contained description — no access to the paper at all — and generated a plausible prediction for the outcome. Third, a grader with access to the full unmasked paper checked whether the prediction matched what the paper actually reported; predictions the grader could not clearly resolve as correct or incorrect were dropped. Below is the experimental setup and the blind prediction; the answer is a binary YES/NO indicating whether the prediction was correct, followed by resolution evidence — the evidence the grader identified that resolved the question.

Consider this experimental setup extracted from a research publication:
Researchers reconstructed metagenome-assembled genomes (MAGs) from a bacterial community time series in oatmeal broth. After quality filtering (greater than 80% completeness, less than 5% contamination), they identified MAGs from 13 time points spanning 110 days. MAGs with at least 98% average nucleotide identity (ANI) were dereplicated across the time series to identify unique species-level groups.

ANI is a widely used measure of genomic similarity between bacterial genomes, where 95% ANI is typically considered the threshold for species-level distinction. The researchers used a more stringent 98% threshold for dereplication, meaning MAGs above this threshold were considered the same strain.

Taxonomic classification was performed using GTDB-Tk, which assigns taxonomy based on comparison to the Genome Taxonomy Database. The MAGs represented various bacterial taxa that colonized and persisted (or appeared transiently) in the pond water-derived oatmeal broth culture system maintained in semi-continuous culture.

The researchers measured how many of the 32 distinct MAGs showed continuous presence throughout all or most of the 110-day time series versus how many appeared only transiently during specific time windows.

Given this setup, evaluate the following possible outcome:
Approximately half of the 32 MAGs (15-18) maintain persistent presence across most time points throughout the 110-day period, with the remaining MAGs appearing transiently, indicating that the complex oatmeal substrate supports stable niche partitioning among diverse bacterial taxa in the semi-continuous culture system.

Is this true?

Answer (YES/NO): NO